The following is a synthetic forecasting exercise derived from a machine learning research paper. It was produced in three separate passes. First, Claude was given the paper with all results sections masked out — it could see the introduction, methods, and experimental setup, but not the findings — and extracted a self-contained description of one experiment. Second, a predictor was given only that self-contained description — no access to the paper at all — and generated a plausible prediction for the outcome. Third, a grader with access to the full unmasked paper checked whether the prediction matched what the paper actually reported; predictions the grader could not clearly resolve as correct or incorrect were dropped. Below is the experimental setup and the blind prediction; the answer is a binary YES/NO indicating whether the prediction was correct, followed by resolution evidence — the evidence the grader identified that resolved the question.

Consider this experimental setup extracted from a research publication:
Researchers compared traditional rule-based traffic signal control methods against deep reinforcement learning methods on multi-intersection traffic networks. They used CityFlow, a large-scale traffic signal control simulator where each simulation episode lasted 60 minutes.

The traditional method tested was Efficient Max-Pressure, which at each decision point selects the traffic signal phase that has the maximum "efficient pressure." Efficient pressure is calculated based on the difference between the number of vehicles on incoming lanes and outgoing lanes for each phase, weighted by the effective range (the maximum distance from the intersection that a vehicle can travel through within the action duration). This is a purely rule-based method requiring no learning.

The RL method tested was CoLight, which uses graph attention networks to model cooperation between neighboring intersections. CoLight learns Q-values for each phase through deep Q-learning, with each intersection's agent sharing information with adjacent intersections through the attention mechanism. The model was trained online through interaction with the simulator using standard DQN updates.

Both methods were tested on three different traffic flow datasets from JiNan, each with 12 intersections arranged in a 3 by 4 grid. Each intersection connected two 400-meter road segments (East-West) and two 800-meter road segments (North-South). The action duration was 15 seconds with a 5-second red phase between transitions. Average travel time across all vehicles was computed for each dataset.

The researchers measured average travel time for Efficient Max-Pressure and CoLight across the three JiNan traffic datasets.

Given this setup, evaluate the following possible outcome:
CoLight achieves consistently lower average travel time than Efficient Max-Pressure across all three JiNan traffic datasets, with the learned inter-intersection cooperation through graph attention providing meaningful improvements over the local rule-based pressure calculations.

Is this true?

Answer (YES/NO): NO